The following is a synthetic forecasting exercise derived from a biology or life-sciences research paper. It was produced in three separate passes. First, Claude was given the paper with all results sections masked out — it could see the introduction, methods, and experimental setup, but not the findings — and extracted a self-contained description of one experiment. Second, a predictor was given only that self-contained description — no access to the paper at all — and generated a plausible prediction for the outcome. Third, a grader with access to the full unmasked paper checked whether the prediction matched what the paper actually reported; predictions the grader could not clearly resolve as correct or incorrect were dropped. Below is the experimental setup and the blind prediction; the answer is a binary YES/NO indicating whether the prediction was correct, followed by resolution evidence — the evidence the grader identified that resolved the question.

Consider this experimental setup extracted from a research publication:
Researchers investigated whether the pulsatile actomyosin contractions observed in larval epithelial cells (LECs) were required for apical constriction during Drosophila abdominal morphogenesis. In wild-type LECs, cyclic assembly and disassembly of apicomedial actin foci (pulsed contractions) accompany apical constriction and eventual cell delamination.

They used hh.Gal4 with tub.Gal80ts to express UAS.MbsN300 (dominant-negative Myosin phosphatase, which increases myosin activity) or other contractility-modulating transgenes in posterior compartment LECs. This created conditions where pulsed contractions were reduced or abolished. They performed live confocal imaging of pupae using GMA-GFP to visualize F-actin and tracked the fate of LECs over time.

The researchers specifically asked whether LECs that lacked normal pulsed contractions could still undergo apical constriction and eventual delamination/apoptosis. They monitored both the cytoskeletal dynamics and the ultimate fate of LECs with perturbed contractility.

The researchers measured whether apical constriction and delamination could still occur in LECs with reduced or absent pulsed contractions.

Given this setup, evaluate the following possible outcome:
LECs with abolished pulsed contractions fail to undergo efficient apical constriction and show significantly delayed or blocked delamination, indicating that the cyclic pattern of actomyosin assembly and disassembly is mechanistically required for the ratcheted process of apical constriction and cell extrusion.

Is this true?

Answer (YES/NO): NO